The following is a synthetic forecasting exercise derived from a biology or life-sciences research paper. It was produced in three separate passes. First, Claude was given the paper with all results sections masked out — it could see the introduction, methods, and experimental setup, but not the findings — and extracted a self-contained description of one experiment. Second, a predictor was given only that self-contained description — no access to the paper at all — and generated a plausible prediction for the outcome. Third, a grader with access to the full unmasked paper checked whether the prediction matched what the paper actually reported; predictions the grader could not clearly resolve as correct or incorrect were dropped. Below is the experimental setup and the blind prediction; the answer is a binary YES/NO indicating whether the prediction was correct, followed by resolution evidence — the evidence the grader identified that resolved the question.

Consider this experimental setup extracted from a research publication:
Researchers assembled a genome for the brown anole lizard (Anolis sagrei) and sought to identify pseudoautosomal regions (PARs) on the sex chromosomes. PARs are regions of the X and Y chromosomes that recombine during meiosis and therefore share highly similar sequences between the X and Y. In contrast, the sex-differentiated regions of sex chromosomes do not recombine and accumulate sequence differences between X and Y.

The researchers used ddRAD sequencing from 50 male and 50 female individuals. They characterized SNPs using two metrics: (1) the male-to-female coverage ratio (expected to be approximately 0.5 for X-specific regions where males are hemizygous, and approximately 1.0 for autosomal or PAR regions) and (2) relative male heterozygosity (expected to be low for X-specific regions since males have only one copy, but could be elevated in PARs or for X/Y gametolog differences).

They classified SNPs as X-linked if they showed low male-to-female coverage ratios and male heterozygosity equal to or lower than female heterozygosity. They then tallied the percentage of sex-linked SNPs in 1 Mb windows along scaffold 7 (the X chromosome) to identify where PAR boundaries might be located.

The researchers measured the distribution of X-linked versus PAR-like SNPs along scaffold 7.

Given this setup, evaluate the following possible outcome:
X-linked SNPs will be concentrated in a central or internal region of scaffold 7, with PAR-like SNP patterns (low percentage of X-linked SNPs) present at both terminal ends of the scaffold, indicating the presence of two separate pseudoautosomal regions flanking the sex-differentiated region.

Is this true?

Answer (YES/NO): YES